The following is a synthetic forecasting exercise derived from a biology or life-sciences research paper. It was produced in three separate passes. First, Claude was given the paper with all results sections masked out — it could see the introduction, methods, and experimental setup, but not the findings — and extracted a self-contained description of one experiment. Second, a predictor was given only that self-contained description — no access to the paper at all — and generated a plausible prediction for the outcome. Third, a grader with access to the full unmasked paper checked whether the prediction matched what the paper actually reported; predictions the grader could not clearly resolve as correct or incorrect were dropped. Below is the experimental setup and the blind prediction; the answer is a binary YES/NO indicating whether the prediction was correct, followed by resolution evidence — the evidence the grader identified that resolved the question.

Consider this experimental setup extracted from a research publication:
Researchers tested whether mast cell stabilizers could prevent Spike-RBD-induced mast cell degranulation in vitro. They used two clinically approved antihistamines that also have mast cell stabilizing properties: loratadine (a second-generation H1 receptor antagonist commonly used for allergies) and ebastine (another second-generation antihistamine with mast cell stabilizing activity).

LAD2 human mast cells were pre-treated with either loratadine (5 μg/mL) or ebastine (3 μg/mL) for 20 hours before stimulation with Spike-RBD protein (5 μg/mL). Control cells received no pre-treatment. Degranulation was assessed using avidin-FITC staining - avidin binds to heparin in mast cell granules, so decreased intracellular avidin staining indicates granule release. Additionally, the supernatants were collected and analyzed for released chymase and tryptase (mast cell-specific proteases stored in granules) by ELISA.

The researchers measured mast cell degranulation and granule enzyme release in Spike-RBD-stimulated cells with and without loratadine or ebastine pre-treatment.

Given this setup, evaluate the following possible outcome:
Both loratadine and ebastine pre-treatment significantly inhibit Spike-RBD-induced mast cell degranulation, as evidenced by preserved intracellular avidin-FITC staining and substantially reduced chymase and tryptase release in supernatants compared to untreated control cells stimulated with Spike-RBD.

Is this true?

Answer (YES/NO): YES